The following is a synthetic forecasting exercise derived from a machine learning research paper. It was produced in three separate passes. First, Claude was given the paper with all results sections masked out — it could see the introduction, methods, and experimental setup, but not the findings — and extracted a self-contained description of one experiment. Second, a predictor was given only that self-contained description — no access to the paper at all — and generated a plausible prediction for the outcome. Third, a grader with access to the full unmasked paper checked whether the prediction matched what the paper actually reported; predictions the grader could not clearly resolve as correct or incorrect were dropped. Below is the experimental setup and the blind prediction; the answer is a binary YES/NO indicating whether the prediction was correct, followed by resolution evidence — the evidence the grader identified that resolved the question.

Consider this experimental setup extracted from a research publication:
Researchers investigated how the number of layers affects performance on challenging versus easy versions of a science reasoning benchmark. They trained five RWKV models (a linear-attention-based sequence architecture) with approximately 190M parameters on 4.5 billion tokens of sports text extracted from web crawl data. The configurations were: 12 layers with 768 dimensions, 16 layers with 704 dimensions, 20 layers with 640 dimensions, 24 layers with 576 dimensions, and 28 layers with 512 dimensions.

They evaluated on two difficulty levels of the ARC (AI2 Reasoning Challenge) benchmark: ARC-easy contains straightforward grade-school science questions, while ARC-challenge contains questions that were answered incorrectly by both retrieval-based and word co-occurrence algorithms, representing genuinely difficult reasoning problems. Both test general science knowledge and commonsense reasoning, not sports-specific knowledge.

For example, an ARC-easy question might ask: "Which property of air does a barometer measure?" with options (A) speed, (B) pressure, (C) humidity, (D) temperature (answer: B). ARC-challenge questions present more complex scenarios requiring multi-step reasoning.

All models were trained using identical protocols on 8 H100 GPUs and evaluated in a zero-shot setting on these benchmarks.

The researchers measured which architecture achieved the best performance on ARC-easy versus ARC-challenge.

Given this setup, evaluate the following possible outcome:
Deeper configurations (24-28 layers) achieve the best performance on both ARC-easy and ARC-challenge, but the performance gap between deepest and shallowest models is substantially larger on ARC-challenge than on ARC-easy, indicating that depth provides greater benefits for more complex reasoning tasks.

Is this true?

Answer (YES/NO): NO